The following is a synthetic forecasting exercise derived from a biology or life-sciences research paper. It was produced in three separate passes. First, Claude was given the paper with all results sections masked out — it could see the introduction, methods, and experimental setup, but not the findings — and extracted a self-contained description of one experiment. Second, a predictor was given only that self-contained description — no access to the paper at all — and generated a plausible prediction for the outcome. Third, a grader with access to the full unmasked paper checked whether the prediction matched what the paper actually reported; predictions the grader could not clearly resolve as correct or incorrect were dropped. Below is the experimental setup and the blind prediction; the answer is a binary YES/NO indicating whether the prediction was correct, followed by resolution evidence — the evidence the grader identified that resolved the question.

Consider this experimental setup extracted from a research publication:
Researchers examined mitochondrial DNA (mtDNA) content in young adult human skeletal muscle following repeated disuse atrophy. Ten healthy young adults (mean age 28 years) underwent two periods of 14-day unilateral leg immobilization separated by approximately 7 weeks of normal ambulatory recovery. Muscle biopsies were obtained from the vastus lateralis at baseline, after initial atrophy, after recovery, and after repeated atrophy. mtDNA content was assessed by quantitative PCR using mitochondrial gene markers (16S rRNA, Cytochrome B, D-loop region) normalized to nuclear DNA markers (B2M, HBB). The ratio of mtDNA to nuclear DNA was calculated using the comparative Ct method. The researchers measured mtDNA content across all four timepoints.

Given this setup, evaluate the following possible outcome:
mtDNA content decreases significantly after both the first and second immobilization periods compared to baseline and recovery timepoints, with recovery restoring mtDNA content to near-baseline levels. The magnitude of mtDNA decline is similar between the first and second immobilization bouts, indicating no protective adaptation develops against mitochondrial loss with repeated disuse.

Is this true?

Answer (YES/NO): NO